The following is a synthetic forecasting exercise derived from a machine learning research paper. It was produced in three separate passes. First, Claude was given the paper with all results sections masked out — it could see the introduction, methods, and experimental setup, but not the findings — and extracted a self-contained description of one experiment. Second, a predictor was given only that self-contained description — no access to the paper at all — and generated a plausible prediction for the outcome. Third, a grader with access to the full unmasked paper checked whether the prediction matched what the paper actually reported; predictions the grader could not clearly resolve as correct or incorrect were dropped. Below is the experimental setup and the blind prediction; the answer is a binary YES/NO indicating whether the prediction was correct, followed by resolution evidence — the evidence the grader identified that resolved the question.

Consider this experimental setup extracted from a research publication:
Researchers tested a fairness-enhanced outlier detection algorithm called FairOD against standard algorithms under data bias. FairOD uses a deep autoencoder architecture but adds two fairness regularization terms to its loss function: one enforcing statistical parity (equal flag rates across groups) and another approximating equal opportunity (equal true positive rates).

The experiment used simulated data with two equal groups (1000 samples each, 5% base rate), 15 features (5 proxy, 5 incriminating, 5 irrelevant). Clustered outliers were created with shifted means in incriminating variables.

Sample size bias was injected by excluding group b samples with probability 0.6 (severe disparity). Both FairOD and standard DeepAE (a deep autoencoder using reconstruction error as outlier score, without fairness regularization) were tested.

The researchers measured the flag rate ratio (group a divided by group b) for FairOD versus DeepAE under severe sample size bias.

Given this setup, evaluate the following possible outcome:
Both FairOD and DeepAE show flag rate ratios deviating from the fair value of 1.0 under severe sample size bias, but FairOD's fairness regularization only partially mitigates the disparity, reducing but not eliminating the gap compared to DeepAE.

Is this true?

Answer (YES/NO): NO